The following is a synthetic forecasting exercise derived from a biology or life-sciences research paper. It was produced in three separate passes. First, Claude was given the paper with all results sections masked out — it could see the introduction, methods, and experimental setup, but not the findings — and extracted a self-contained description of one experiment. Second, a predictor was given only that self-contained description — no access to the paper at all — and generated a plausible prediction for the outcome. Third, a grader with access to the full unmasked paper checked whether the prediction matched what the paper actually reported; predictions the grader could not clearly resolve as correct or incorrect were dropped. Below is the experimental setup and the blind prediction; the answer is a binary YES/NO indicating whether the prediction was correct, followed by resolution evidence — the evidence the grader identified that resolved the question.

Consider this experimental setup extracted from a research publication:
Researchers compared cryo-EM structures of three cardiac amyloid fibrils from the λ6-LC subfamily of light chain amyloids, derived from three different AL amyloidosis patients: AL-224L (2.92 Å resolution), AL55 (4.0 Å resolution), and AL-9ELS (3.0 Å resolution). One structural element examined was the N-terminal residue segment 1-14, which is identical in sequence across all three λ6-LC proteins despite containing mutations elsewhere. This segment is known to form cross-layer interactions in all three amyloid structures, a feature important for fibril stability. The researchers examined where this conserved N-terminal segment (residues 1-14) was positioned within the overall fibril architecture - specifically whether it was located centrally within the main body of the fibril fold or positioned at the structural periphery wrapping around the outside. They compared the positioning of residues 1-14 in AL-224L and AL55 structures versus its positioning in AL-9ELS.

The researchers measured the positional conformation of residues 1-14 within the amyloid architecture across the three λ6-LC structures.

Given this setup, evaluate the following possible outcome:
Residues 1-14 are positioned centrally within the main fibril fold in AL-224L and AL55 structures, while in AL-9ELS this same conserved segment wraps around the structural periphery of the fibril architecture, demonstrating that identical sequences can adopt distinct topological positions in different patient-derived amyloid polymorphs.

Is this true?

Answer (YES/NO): YES